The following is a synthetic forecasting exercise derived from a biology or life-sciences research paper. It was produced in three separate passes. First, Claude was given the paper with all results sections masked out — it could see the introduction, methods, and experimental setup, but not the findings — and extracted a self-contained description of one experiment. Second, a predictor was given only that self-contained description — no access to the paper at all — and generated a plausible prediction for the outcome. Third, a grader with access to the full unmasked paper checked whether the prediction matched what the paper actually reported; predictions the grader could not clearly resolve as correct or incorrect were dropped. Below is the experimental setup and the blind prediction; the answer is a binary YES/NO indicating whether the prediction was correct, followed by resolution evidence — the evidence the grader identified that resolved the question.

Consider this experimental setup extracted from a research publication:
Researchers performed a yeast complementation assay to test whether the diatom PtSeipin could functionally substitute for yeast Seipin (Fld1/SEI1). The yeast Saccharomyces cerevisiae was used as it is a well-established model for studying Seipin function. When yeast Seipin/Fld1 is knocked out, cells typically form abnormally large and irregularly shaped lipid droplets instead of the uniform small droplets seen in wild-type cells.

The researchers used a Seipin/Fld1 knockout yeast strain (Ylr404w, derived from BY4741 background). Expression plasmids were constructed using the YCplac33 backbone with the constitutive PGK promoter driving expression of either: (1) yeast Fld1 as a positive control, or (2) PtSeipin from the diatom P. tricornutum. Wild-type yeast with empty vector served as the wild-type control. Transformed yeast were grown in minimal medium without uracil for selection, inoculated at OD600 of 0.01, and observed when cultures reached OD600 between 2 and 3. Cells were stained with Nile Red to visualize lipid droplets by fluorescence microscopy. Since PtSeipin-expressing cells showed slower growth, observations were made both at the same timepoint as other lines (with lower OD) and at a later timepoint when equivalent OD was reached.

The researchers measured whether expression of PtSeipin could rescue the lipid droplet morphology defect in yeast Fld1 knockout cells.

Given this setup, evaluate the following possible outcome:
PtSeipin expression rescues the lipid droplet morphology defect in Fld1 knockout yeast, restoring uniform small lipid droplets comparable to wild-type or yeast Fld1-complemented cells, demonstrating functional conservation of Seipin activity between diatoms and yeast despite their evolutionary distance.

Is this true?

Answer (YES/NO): YES